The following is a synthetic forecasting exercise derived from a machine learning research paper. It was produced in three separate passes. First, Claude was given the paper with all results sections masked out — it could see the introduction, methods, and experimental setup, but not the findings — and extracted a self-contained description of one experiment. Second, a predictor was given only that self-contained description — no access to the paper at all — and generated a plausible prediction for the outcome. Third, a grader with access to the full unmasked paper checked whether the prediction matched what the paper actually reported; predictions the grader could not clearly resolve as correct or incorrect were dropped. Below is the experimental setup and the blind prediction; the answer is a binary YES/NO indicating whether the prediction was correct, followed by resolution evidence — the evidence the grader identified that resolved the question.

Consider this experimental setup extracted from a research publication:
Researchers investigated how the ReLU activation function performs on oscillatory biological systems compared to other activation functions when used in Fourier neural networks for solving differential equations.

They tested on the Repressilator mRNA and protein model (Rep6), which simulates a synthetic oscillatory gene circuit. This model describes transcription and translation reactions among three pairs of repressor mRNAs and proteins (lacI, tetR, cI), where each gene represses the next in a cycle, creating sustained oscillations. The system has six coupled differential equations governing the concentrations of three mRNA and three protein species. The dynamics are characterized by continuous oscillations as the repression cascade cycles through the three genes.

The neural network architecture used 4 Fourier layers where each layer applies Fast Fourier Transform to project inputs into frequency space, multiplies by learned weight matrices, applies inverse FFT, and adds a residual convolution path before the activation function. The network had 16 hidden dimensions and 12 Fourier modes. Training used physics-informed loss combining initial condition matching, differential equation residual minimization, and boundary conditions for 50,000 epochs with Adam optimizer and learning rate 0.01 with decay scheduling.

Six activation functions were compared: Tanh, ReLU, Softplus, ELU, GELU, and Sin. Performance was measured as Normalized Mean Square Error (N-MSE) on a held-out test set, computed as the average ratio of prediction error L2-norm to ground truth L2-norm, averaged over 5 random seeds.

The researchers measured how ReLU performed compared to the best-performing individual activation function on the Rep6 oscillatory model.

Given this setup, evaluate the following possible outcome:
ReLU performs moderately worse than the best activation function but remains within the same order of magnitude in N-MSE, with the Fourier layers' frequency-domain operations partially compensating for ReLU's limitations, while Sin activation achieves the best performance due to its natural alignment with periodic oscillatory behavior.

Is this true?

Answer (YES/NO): NO